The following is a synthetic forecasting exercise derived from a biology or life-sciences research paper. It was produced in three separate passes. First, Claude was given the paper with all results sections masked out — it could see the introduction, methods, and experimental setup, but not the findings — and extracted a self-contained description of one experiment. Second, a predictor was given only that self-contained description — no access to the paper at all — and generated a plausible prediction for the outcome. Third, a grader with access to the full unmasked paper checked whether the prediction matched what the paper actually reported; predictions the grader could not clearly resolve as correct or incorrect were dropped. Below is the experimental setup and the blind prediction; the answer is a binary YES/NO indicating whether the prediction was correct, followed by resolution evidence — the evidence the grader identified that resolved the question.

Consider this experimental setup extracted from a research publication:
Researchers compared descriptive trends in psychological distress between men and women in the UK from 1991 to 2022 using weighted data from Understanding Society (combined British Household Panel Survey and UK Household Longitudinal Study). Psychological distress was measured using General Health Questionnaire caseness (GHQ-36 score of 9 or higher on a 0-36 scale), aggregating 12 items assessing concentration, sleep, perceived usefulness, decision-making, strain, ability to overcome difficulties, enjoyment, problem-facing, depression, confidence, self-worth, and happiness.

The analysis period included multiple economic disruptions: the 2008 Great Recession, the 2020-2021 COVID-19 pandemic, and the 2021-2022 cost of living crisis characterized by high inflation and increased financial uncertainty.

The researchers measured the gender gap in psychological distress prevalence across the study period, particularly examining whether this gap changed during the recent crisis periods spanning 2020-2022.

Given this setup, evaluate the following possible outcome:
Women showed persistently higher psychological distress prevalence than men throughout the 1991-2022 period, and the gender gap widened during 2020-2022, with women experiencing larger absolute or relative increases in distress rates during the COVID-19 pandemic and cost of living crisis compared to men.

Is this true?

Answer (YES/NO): NO